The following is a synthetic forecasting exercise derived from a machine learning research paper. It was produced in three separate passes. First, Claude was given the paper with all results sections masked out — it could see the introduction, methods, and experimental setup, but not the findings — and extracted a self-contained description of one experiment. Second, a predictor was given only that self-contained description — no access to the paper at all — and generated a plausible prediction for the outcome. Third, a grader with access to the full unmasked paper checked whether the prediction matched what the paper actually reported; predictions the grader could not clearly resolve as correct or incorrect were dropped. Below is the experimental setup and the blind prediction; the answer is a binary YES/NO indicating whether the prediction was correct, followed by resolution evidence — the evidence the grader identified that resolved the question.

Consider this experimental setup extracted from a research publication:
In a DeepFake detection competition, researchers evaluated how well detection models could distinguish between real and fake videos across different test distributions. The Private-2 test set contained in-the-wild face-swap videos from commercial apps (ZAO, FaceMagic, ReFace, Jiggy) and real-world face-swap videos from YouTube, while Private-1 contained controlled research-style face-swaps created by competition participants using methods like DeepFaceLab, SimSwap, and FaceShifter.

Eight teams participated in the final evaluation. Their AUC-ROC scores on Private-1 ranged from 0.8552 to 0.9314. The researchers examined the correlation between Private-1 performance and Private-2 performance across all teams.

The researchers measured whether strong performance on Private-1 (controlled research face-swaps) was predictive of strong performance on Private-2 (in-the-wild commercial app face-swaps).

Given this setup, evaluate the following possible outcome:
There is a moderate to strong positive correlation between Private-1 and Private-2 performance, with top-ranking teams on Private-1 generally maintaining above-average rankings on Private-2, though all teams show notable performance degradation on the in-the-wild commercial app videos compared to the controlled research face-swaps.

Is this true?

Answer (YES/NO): NO